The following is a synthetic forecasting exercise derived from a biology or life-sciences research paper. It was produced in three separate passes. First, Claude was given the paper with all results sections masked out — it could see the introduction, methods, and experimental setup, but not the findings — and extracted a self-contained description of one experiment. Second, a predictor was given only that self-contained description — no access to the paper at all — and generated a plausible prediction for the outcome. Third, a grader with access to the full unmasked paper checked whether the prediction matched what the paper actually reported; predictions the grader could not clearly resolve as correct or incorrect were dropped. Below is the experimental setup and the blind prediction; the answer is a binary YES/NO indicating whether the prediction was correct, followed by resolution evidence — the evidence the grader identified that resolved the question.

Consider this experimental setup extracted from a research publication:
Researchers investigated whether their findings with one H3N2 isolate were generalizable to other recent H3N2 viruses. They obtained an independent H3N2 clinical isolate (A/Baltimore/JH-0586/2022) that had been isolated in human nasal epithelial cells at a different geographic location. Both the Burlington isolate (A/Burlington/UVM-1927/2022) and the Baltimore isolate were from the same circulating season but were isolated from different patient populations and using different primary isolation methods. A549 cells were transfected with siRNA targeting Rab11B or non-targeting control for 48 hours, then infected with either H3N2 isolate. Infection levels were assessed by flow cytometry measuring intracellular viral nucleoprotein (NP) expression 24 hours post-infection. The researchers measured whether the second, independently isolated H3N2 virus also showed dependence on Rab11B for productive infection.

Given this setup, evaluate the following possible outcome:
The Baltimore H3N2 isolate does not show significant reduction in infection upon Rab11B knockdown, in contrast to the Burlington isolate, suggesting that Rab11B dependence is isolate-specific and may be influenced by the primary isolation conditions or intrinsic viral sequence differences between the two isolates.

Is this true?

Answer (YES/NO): NO